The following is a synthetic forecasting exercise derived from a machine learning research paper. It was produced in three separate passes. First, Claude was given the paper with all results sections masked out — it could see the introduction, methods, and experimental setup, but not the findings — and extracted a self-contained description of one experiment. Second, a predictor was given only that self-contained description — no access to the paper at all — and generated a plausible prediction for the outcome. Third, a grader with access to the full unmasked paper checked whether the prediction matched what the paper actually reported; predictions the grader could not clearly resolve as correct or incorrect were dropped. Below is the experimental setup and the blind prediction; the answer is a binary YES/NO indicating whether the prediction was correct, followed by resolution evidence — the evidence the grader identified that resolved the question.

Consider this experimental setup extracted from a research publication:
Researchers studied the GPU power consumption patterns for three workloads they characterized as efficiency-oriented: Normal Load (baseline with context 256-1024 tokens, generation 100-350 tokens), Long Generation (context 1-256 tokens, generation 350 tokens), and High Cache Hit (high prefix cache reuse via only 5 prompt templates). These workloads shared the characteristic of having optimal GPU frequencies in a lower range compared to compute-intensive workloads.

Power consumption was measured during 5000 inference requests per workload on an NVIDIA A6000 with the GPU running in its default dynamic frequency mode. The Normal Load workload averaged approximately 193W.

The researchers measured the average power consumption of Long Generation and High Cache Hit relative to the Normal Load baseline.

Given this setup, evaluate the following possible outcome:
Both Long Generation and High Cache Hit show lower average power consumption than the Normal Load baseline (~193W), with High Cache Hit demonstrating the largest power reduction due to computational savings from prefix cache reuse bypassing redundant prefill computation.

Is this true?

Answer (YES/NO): NO